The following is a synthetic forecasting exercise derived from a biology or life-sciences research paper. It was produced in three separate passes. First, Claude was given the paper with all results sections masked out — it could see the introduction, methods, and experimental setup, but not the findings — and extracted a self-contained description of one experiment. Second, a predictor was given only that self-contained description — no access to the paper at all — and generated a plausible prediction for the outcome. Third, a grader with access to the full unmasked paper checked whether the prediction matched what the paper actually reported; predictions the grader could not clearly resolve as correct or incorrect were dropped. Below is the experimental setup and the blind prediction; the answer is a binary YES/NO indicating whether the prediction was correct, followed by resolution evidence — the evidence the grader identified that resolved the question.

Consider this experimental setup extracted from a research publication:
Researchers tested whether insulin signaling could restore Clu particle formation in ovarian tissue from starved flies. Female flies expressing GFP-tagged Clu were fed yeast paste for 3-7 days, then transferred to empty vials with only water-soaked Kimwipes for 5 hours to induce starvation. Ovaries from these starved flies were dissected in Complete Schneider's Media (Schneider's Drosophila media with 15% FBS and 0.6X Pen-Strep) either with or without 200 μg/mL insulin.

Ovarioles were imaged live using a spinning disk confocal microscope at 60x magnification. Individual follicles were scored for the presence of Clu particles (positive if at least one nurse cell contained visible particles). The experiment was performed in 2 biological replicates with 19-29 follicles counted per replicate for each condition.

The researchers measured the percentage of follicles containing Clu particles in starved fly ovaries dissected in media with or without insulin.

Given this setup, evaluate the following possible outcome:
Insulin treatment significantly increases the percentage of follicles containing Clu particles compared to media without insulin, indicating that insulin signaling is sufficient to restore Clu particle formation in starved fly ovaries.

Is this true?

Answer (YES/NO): YES